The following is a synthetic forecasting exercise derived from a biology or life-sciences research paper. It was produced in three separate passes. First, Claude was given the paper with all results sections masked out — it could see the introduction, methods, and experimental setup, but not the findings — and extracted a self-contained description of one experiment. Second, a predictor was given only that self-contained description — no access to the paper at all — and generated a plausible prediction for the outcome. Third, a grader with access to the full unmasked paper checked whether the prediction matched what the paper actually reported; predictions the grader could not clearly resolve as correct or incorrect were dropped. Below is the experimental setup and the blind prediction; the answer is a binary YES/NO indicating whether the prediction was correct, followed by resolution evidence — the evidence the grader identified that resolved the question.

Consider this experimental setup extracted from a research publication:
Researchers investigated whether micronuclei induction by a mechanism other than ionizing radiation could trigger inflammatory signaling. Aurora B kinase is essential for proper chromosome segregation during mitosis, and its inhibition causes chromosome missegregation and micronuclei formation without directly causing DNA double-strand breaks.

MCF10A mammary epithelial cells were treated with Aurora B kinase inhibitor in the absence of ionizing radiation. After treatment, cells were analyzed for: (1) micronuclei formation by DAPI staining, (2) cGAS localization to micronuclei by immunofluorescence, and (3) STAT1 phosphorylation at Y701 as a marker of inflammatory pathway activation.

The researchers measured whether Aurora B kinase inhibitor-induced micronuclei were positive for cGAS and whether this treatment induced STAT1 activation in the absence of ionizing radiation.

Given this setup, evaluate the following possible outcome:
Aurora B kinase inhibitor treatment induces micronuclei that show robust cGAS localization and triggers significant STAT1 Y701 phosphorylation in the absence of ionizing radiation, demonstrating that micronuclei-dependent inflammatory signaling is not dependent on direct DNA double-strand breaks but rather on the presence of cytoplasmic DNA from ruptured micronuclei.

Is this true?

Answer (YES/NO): YES